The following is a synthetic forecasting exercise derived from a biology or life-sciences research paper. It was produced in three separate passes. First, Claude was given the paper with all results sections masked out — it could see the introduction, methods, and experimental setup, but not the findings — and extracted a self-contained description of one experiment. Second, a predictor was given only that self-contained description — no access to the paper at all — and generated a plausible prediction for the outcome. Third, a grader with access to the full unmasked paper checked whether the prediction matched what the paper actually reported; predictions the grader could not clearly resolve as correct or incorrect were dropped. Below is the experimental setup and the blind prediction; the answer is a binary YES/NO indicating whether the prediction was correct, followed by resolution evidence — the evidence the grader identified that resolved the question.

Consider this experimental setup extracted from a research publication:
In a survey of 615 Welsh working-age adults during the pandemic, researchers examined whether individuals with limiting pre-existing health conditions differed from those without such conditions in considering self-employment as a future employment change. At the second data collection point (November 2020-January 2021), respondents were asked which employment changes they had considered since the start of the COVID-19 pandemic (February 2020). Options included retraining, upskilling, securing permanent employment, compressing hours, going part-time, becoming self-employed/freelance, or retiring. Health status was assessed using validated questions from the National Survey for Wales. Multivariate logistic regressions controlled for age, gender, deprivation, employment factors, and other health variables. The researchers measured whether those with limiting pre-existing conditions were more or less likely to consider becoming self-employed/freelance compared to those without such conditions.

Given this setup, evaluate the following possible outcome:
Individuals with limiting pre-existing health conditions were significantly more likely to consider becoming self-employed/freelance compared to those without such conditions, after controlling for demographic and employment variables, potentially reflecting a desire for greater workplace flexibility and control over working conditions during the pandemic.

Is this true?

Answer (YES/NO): YES